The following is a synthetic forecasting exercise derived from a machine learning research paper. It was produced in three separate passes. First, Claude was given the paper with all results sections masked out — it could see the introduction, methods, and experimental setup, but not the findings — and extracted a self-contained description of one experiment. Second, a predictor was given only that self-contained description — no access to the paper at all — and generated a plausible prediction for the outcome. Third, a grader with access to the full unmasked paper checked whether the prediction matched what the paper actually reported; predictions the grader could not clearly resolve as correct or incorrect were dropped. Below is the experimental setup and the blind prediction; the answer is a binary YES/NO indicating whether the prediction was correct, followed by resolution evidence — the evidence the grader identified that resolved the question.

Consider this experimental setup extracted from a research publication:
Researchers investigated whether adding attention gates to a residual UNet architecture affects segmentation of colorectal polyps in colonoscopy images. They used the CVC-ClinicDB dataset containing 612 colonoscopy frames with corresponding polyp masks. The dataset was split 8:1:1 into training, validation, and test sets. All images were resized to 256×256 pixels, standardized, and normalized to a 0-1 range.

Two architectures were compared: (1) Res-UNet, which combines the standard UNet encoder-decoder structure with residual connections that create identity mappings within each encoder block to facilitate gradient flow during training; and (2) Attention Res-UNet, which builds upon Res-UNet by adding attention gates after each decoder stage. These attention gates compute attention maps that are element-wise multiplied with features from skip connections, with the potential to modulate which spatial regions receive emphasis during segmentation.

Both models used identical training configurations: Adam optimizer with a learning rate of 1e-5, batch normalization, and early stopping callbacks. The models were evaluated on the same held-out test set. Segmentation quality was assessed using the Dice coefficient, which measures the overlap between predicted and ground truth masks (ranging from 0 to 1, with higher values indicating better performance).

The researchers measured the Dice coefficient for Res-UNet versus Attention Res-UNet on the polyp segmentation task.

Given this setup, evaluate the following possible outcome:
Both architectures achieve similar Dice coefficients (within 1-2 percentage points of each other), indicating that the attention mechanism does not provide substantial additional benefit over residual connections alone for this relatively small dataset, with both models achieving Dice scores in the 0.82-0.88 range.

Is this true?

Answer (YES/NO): YES